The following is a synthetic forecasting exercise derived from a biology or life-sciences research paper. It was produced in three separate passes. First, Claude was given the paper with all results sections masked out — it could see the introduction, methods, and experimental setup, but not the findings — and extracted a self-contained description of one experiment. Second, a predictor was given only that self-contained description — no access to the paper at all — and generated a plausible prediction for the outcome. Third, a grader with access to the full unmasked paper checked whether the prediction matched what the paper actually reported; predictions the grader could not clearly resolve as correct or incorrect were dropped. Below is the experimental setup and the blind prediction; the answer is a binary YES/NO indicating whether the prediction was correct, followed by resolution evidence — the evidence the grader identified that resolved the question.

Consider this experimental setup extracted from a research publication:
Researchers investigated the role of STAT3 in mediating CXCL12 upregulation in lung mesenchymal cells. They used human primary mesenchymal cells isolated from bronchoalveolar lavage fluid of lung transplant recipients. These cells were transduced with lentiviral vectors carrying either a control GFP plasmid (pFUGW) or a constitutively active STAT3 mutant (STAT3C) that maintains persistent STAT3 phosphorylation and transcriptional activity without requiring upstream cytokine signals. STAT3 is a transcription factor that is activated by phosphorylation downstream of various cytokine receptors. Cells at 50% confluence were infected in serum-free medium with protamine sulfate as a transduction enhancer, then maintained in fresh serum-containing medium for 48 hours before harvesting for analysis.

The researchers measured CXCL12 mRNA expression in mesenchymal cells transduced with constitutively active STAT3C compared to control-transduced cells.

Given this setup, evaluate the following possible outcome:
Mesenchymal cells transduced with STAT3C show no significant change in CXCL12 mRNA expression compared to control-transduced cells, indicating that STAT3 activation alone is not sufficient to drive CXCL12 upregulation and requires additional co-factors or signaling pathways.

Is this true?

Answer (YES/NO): NO